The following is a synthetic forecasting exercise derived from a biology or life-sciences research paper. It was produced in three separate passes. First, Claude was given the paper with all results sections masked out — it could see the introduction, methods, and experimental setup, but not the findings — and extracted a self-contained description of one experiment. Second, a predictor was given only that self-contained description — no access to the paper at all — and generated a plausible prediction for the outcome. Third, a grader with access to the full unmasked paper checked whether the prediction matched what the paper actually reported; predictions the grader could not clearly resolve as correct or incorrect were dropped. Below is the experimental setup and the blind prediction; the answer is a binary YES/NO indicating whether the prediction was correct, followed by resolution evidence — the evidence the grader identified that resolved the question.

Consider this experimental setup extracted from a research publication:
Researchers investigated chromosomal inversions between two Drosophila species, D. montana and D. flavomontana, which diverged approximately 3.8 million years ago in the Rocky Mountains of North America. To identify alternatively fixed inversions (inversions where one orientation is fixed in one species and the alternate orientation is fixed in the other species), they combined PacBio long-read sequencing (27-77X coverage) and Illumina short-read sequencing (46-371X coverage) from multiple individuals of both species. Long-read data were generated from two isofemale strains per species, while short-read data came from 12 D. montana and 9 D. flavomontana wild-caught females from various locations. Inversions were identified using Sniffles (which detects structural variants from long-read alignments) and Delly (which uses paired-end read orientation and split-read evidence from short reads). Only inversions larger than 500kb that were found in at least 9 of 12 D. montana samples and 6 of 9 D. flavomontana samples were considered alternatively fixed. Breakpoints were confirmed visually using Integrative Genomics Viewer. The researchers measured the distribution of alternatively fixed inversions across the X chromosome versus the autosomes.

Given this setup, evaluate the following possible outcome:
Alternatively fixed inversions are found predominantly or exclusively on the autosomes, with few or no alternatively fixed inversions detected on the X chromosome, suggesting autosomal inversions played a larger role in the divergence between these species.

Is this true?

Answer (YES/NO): NO